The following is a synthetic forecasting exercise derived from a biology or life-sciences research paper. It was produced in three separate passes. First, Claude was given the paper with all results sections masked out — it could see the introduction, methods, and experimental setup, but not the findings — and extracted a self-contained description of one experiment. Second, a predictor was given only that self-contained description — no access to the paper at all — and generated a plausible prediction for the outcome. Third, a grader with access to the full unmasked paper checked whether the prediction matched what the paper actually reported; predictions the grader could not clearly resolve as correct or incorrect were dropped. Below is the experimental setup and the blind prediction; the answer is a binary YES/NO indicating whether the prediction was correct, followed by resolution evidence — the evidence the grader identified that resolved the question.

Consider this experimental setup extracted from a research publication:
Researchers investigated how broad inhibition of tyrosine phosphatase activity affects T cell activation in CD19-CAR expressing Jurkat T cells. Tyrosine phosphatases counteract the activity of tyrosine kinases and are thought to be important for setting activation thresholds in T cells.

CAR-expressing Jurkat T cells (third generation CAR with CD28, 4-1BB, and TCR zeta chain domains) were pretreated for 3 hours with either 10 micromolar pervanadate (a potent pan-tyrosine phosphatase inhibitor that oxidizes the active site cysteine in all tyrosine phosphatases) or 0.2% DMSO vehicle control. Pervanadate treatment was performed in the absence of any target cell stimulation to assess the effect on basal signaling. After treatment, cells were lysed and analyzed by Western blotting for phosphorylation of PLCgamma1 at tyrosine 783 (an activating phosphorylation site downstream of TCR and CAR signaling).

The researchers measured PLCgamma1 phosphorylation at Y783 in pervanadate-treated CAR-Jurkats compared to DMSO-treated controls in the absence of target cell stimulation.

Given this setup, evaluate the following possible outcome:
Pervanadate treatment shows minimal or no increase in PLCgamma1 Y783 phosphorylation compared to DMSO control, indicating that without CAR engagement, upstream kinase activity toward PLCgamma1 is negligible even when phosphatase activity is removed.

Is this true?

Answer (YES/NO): NO